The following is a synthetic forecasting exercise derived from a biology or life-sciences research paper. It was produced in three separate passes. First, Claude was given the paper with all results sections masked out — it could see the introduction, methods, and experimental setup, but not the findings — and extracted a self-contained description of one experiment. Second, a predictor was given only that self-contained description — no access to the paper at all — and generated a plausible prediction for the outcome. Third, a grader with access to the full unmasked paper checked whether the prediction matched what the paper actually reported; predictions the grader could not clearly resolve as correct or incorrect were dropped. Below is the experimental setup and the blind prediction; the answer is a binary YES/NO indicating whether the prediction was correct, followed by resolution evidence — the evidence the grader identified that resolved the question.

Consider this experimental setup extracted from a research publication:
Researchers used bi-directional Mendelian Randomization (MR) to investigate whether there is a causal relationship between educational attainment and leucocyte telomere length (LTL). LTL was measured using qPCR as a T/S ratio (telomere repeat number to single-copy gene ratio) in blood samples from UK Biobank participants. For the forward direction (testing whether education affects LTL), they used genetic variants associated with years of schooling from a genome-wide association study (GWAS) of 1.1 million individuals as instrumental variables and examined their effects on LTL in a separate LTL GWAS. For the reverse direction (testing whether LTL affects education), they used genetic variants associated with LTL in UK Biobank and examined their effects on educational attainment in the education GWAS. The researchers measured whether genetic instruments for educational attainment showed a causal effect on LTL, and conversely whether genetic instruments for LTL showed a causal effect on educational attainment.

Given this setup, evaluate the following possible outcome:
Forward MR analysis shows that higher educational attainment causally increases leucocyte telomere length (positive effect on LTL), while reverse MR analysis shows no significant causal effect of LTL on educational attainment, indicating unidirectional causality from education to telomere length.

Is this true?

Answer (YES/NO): YES